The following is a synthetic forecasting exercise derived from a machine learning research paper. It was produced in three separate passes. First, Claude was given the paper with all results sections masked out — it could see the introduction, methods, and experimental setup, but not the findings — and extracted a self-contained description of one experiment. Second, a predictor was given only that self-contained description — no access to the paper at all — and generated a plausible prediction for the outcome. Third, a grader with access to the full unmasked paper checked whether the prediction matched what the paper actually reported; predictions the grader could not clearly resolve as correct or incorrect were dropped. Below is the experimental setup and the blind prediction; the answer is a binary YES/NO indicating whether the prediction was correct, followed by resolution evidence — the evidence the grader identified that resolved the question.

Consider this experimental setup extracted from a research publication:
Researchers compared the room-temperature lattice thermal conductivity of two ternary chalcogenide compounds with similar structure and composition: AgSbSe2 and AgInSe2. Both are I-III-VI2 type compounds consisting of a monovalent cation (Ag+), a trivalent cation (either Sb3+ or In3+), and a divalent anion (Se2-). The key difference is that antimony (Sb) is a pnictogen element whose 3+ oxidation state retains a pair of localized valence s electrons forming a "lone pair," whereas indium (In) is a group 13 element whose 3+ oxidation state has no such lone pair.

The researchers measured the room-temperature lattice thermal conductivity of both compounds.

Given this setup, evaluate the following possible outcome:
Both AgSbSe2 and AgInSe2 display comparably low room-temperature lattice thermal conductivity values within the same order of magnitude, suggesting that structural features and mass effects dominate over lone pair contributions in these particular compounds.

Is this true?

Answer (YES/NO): NO